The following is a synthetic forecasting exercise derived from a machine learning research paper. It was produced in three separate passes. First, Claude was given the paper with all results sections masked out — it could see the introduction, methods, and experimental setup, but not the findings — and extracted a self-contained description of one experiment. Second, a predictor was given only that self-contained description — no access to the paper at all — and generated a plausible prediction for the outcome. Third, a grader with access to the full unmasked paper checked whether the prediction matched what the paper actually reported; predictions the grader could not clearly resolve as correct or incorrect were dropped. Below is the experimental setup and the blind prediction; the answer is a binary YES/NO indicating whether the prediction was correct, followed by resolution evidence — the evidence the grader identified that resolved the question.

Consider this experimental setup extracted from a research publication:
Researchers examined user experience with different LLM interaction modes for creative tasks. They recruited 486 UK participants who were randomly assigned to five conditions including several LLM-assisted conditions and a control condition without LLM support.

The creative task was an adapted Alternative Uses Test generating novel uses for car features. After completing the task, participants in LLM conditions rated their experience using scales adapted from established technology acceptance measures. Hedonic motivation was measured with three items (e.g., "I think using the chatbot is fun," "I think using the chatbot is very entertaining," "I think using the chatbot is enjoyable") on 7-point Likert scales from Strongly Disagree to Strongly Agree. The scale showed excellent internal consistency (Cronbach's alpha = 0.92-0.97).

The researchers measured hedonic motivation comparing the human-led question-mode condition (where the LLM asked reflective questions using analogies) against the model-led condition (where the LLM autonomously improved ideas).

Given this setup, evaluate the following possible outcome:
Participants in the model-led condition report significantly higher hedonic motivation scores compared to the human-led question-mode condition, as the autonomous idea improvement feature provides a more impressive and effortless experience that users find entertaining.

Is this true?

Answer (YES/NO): NO